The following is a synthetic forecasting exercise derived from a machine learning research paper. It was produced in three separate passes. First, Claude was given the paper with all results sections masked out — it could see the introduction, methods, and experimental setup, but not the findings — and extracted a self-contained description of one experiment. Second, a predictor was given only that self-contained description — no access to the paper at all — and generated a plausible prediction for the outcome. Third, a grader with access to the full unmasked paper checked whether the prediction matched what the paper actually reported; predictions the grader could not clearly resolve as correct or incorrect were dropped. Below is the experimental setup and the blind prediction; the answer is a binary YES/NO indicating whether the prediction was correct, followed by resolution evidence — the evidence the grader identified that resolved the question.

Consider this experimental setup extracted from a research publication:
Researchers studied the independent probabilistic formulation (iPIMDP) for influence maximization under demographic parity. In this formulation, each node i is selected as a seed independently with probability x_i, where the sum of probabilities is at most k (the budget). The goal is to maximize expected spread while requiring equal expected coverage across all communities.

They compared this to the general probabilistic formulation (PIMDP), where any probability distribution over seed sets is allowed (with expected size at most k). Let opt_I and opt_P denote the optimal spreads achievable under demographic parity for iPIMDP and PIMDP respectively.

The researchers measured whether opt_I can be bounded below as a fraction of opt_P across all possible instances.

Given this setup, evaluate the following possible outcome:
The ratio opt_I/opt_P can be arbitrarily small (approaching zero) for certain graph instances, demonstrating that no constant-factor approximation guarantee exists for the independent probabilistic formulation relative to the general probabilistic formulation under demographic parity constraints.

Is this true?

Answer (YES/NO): YES